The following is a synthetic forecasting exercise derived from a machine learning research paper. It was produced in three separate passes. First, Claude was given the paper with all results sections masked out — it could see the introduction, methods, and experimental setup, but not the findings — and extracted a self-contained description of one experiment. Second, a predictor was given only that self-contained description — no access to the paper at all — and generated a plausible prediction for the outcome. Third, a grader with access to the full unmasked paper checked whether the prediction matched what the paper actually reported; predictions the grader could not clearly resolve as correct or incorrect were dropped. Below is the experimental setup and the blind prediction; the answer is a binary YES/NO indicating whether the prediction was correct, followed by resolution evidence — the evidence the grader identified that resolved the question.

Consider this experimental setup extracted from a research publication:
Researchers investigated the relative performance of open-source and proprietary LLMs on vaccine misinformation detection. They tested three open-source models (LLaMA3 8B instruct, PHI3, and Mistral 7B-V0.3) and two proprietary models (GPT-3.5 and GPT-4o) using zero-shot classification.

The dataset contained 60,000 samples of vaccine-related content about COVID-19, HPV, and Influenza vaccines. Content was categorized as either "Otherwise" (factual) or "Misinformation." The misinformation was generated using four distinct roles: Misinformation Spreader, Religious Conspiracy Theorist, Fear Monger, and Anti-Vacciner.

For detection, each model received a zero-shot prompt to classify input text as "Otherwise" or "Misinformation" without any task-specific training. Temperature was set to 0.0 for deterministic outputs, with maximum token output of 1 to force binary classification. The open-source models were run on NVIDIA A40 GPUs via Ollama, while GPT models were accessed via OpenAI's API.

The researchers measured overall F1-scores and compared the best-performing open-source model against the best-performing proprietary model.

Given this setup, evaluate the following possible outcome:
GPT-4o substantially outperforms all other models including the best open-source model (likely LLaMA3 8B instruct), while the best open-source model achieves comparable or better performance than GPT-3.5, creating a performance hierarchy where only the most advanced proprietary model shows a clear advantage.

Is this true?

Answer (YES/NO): NO